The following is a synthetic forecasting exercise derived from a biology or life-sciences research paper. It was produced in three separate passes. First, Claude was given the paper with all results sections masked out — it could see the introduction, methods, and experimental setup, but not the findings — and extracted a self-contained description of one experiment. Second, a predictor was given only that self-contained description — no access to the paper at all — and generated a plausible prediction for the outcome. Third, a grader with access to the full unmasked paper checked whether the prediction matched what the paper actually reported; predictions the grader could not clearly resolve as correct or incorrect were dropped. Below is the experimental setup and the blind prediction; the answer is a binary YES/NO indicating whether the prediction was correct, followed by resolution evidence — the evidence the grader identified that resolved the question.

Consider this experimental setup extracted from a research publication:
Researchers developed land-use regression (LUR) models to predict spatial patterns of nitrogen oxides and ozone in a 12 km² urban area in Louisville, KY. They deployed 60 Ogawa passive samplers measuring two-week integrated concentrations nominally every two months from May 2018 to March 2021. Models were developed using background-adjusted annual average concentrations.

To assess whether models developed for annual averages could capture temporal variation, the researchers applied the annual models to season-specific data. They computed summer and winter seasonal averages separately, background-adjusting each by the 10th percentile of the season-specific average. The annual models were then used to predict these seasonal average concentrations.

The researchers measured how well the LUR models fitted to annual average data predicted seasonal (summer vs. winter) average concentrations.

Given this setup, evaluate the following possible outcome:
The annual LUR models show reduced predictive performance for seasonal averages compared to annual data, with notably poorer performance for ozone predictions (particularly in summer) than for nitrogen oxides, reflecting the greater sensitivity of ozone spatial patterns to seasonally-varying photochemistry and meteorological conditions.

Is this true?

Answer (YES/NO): NO